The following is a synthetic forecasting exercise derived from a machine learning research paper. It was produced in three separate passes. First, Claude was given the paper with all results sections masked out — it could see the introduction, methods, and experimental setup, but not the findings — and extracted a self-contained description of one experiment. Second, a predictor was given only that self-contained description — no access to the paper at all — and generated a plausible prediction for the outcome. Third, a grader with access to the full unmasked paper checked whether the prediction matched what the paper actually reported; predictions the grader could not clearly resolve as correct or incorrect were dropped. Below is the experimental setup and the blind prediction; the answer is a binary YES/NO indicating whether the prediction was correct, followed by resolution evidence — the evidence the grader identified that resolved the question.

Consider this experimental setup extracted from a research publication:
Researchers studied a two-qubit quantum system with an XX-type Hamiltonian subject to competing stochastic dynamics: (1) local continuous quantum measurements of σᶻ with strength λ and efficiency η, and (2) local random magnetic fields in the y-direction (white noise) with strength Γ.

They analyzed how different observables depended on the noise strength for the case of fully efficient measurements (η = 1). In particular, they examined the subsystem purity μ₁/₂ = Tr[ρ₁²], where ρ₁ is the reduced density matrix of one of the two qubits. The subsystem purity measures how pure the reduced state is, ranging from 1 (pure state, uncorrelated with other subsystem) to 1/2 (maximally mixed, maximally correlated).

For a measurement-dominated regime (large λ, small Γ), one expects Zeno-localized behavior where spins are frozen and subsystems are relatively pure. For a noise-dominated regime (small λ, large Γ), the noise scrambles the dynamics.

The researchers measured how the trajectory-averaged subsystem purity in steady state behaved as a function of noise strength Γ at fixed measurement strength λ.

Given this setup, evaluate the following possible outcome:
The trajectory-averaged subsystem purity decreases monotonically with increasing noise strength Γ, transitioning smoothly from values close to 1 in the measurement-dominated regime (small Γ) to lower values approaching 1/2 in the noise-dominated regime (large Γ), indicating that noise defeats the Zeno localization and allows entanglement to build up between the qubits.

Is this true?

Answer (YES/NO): NO